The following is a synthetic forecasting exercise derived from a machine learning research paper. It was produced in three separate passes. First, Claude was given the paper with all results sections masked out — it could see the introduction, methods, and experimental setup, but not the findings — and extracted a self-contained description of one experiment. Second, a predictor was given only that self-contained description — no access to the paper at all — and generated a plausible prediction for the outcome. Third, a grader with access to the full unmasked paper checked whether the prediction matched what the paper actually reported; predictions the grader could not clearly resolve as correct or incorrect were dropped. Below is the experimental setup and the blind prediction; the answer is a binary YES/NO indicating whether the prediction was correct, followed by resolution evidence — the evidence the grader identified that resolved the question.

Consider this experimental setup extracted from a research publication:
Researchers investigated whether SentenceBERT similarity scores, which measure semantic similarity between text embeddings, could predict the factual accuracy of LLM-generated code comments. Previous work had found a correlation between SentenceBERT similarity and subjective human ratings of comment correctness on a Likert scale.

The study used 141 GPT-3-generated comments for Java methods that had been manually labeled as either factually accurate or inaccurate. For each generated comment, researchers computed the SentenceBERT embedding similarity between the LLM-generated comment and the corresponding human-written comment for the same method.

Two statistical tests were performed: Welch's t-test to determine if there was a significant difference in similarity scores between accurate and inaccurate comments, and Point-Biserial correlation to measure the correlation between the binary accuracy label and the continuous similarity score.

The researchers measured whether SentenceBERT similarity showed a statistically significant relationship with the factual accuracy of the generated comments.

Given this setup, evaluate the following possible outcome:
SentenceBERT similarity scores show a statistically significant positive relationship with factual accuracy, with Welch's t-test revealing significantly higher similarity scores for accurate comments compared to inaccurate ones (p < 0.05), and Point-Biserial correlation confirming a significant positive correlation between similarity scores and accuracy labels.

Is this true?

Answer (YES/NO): NO